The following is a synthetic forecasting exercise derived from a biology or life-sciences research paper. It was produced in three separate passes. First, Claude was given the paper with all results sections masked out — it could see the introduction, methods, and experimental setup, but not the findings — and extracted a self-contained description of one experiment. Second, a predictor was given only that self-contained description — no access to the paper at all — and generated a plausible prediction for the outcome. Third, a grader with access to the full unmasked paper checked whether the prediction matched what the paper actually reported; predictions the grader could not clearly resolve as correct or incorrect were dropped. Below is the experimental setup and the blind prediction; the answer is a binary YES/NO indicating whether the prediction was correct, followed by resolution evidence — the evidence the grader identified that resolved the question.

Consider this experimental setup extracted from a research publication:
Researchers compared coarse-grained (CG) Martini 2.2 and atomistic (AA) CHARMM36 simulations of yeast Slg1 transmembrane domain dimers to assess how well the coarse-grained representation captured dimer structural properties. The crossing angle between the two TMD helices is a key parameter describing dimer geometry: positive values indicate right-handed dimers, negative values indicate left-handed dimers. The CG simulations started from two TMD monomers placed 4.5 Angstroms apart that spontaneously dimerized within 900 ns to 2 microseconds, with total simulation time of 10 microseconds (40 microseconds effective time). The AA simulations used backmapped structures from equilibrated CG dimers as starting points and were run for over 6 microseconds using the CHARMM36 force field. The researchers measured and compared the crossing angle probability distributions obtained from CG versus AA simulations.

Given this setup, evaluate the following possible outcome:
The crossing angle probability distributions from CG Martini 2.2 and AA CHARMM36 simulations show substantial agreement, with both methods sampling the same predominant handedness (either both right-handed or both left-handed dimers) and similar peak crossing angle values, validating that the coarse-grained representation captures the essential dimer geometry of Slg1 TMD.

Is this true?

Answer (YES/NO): NO